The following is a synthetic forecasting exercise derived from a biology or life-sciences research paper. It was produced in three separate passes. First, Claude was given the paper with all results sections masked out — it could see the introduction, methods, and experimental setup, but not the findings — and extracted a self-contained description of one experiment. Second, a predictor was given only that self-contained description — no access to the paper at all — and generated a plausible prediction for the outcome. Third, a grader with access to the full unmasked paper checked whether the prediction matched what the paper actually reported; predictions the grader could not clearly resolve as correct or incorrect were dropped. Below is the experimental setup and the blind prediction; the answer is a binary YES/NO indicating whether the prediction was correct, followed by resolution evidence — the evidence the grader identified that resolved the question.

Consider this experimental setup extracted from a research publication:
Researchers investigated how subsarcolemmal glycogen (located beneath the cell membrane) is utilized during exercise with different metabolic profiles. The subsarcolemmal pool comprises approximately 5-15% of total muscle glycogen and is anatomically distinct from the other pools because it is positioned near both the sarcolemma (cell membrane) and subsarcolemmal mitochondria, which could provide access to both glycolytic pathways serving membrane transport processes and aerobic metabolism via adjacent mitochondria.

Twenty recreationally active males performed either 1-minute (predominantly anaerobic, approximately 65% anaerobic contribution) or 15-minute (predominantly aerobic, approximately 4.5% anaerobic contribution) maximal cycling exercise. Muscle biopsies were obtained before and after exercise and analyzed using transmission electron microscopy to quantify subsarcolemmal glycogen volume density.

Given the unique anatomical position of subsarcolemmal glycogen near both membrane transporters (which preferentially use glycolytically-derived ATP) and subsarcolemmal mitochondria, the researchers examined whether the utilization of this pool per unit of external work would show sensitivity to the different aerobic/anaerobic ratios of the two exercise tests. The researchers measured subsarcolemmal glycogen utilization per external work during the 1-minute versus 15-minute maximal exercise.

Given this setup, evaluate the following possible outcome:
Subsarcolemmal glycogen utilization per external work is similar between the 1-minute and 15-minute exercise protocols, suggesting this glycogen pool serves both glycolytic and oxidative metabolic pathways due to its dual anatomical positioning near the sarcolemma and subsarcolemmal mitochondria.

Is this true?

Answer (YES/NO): YES